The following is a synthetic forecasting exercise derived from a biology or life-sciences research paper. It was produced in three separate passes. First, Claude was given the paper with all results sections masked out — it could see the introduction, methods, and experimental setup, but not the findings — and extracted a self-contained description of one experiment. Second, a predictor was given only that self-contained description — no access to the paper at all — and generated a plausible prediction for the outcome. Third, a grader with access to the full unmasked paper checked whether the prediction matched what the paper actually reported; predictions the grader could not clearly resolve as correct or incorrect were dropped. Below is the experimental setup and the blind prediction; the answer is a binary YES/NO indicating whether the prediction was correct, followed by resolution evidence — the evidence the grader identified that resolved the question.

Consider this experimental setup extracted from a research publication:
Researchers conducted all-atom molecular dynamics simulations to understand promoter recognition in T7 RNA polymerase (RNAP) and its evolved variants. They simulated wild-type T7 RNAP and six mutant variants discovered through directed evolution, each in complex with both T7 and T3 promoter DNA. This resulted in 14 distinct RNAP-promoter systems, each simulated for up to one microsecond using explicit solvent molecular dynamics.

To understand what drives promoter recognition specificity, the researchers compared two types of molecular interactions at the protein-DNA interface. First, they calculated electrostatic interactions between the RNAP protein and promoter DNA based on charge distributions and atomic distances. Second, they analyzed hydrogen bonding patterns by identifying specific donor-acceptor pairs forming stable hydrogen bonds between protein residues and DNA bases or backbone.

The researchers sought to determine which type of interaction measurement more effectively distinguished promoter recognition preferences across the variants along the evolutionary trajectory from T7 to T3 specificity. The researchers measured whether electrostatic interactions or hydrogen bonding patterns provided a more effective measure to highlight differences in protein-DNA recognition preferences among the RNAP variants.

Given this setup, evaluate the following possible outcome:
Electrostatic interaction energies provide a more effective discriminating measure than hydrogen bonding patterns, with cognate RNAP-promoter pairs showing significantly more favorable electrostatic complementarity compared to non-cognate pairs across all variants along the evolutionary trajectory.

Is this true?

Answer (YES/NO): YES